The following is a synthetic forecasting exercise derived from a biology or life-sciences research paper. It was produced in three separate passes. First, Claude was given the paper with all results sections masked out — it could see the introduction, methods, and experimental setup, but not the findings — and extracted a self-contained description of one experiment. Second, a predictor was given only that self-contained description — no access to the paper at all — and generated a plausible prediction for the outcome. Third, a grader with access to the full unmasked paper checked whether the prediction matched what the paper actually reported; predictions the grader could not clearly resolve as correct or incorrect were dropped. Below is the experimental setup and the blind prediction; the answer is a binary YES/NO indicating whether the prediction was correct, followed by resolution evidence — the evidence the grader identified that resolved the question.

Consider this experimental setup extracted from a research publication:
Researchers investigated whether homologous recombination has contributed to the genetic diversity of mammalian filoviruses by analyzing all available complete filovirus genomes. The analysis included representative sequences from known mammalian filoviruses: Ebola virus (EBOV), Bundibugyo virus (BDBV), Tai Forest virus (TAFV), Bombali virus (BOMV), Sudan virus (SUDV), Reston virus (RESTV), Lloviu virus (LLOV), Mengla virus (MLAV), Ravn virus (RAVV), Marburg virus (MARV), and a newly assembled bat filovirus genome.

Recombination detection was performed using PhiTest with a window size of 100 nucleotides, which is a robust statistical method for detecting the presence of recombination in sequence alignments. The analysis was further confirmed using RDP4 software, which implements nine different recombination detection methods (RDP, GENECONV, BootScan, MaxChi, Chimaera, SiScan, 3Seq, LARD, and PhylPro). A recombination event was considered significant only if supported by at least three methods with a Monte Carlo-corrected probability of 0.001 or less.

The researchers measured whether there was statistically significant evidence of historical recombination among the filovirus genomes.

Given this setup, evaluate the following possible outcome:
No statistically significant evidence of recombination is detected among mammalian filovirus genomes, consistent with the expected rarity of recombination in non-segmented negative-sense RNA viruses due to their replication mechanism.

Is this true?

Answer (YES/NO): YES